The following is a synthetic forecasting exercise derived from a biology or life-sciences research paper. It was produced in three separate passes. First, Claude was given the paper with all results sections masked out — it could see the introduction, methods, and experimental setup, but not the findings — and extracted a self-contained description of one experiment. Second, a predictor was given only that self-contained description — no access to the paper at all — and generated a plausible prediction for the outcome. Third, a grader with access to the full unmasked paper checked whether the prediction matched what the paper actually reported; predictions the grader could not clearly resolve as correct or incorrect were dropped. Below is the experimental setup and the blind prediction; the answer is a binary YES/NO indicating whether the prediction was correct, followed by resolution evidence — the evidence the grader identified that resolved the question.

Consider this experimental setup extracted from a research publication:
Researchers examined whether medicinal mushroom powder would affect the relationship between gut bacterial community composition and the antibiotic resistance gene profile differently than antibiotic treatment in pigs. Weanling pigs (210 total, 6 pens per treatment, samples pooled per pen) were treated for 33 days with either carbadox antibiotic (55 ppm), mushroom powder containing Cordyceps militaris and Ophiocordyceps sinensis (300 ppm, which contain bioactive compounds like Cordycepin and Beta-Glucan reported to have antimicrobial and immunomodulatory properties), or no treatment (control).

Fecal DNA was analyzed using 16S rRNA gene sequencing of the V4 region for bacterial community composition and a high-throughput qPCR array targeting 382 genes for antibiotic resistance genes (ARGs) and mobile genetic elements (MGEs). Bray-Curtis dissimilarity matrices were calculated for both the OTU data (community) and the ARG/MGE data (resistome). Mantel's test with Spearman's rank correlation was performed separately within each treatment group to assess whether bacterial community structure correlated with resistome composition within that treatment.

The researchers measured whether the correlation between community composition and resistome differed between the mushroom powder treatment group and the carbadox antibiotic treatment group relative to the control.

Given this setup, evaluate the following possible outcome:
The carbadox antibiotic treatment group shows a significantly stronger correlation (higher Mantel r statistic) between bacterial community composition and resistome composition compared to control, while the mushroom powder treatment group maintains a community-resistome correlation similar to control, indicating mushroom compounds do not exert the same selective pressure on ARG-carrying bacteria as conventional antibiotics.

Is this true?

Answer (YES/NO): NO